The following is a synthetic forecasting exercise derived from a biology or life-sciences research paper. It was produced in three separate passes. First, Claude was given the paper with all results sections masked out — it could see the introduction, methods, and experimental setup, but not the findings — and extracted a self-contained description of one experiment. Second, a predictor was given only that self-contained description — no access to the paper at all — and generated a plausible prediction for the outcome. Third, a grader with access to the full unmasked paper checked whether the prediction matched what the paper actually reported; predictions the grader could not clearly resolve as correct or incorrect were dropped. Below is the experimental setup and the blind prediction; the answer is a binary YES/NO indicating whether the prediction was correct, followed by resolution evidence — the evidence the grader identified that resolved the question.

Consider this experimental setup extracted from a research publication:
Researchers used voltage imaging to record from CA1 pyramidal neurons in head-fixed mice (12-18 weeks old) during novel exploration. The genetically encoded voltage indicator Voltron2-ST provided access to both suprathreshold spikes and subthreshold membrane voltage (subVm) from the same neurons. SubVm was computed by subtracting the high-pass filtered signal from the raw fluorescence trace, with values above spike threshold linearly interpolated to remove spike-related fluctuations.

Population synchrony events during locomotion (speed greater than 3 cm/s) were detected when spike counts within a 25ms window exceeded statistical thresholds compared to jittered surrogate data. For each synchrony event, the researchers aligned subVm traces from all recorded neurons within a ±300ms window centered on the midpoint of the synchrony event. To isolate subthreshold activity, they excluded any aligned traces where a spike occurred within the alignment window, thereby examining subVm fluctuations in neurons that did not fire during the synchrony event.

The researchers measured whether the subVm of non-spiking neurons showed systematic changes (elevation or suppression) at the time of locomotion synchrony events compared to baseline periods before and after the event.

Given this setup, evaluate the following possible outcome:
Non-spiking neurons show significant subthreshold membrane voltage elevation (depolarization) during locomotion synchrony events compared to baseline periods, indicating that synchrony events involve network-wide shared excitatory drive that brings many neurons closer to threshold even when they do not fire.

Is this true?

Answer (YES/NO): YES